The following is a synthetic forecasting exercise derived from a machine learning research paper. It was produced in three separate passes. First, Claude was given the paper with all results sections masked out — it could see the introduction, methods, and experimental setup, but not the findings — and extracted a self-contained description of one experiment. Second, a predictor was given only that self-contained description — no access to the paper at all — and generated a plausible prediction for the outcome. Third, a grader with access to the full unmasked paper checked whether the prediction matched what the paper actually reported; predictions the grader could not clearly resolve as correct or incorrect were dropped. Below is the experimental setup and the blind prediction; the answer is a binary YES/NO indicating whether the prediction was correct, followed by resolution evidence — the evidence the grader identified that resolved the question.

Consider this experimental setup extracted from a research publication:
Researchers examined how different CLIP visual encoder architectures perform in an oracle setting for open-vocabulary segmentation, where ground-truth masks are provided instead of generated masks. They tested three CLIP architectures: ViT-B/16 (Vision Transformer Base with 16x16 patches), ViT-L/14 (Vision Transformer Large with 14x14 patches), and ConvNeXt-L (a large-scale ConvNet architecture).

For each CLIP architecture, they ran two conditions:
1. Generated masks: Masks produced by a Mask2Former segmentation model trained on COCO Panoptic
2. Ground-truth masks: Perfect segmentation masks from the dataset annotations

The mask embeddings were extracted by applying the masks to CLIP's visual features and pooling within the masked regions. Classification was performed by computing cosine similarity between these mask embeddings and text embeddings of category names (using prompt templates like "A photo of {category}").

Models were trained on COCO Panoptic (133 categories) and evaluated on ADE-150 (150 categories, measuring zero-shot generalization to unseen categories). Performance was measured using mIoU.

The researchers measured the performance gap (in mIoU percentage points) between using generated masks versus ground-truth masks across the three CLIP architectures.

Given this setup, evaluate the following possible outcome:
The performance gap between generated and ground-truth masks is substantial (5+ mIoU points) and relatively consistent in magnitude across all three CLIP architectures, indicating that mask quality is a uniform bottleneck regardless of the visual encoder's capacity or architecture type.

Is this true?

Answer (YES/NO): NO